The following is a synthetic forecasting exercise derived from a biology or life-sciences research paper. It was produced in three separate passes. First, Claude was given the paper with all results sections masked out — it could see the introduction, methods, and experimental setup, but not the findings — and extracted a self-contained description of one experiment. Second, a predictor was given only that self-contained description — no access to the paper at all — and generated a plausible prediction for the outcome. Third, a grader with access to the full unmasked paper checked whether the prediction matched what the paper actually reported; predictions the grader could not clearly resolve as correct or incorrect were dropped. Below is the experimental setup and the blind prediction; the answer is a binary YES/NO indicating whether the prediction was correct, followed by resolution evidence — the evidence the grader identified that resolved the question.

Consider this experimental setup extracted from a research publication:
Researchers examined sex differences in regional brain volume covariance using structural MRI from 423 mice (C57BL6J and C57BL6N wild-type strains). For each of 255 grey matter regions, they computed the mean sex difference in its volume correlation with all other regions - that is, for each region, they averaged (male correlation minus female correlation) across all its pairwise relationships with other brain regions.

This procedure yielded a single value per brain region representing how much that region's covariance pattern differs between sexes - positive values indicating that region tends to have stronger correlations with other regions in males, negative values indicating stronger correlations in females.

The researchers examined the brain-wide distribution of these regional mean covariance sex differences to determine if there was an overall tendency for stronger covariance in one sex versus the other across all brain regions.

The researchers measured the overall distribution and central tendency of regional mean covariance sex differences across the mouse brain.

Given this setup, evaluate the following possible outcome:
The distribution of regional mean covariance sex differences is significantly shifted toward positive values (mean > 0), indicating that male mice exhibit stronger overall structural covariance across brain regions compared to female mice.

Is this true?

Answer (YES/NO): NO